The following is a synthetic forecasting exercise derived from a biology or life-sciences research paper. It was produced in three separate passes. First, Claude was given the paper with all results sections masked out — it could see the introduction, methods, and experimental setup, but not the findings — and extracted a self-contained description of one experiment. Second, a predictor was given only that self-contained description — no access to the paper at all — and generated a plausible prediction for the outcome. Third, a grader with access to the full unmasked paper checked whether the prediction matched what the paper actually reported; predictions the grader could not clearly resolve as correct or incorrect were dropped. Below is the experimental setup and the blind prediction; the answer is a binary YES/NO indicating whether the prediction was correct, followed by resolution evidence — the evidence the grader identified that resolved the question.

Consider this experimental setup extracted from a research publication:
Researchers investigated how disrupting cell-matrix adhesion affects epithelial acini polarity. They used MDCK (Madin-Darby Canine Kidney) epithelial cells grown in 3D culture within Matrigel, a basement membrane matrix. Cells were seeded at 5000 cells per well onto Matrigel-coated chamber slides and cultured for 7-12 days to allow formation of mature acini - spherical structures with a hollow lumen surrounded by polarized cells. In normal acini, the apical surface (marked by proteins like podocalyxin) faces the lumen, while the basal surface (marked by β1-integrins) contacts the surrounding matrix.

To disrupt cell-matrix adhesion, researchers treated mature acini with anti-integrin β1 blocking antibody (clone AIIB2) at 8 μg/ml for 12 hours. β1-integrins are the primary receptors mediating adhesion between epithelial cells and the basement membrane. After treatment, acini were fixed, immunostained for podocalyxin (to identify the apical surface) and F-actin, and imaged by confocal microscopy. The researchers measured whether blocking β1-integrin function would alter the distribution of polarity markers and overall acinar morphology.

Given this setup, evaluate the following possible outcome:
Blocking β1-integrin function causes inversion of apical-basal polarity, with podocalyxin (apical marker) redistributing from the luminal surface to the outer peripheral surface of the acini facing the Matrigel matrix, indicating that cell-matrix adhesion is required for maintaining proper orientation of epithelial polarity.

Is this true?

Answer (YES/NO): YES